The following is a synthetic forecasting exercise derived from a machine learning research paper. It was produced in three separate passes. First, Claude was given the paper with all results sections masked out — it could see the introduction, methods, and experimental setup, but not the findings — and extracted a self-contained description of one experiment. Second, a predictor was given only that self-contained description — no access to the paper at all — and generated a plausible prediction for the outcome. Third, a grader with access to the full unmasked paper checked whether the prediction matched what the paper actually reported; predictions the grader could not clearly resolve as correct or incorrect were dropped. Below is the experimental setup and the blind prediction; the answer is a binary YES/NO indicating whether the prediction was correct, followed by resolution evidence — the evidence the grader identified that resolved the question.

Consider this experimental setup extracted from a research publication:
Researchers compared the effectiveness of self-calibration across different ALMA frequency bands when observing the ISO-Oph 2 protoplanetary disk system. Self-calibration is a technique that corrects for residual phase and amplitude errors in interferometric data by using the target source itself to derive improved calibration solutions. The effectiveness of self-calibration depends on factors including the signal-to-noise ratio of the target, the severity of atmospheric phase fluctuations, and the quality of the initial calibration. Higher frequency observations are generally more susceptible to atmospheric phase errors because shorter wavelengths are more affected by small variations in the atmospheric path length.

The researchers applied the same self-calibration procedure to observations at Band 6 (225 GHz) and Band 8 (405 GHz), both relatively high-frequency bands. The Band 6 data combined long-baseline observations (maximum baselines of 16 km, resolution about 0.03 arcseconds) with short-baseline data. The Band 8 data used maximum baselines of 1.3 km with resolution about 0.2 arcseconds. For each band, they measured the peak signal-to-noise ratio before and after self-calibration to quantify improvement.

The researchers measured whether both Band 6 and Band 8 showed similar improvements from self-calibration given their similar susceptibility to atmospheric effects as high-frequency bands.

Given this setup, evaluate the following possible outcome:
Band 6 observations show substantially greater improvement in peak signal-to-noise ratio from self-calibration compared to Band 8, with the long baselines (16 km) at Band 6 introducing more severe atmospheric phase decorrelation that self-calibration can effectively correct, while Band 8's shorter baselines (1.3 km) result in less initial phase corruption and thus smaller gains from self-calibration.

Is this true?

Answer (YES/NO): NO